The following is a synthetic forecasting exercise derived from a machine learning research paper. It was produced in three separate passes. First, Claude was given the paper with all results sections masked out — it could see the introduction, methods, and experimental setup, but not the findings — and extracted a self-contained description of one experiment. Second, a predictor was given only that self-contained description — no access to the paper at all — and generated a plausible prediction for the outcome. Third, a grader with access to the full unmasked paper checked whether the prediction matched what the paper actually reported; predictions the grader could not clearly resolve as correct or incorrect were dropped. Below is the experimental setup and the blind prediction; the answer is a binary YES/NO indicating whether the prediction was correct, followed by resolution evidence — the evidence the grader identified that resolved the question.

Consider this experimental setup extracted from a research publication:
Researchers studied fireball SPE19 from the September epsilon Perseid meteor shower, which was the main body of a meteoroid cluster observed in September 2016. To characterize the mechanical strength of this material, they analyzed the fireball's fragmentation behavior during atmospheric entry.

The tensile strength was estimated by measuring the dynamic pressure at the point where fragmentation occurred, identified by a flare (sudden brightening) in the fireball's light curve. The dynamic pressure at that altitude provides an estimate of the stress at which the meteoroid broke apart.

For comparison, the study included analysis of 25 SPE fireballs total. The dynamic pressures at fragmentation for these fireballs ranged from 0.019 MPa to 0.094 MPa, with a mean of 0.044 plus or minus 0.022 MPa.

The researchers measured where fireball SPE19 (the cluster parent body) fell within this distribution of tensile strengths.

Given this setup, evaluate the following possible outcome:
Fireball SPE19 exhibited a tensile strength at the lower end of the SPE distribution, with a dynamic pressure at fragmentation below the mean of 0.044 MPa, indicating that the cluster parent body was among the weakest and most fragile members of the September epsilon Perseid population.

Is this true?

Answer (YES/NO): NO